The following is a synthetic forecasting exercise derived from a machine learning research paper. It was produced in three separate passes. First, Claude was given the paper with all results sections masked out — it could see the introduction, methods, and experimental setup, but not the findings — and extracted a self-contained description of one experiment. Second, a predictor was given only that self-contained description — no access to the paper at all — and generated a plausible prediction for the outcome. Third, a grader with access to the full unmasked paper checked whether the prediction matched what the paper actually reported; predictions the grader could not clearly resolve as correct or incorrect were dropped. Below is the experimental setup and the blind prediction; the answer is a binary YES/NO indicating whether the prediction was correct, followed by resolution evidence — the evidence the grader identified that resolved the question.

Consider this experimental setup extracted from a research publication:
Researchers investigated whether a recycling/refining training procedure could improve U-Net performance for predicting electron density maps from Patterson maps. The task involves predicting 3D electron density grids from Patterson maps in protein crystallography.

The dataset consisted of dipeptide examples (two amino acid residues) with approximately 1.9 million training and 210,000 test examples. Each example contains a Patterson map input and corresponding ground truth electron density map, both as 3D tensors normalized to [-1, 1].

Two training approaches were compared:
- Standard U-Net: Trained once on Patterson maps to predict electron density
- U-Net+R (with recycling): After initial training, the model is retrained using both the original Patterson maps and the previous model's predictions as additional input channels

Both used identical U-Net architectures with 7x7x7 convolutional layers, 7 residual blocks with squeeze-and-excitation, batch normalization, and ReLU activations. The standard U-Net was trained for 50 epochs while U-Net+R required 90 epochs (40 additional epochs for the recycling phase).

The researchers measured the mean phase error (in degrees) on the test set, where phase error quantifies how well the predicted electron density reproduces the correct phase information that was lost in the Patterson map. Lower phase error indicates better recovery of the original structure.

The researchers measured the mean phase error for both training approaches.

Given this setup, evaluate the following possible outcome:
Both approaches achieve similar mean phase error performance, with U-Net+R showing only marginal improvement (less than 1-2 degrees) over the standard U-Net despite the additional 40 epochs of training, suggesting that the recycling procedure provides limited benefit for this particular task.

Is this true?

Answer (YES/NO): NO